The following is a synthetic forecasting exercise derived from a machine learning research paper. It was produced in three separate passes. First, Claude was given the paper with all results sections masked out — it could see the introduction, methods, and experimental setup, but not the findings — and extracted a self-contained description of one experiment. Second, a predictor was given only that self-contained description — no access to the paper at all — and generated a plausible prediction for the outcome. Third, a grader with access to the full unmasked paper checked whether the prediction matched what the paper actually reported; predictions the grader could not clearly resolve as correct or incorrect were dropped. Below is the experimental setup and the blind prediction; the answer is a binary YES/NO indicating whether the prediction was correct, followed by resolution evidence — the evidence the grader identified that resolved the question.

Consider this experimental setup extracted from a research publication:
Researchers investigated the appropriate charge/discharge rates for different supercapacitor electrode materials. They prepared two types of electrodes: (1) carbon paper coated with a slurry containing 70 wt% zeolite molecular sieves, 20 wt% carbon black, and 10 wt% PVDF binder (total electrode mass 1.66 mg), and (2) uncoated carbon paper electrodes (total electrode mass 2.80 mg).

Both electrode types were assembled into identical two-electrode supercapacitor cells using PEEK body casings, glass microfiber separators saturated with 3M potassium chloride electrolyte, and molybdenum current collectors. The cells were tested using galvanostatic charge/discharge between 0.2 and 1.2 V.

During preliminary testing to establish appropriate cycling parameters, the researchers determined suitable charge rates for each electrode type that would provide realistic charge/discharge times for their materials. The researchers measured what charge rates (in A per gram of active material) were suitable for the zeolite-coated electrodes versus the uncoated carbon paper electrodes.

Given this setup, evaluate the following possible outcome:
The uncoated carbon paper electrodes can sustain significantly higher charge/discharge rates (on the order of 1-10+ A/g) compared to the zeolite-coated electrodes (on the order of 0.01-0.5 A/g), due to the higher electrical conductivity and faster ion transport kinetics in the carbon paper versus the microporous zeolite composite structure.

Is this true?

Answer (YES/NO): NO